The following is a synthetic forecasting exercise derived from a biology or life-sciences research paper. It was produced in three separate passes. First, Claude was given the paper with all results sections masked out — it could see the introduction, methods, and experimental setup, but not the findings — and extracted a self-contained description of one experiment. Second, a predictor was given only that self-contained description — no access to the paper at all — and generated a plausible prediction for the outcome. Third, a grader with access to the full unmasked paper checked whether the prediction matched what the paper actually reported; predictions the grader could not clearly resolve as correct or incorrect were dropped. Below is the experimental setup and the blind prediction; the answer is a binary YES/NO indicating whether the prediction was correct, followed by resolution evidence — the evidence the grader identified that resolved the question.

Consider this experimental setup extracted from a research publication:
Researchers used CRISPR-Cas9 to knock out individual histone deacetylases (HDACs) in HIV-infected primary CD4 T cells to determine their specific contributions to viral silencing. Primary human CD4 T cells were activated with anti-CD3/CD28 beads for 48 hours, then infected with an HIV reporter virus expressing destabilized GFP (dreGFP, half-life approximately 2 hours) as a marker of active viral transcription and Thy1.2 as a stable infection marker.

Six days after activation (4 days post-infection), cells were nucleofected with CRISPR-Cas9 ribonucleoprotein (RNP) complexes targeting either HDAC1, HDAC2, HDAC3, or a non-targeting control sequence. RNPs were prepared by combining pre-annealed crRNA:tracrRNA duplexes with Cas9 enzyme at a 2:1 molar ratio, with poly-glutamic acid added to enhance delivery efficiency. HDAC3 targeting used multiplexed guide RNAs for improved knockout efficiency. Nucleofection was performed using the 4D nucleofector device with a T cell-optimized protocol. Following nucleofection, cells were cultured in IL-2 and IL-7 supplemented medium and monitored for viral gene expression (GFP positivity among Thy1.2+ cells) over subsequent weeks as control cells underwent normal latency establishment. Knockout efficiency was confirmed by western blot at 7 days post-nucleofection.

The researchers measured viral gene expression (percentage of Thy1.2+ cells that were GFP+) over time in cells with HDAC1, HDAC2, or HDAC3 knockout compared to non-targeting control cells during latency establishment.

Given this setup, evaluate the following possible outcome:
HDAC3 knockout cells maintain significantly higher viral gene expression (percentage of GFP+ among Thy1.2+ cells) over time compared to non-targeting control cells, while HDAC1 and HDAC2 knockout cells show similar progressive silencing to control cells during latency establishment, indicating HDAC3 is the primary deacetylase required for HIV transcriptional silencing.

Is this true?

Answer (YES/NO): NO